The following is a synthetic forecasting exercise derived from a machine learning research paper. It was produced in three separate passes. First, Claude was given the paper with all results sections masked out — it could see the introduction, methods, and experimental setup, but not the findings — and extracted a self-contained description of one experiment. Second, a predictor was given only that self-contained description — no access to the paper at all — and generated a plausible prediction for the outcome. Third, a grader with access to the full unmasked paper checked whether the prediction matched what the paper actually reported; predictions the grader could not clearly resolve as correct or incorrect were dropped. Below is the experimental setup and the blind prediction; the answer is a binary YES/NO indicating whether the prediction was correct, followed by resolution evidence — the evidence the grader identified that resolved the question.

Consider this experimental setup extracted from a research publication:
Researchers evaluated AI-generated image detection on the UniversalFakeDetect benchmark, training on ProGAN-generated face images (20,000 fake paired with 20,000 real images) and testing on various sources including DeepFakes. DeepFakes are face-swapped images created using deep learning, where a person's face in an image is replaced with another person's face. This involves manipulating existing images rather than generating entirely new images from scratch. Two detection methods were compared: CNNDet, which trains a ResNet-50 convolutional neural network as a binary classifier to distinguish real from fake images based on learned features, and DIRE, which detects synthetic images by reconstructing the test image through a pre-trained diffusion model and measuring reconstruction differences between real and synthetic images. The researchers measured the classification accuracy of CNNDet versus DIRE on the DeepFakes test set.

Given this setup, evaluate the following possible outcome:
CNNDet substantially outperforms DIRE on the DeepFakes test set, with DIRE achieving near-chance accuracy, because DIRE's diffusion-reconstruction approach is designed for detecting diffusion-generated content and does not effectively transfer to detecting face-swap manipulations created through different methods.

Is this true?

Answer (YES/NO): NO